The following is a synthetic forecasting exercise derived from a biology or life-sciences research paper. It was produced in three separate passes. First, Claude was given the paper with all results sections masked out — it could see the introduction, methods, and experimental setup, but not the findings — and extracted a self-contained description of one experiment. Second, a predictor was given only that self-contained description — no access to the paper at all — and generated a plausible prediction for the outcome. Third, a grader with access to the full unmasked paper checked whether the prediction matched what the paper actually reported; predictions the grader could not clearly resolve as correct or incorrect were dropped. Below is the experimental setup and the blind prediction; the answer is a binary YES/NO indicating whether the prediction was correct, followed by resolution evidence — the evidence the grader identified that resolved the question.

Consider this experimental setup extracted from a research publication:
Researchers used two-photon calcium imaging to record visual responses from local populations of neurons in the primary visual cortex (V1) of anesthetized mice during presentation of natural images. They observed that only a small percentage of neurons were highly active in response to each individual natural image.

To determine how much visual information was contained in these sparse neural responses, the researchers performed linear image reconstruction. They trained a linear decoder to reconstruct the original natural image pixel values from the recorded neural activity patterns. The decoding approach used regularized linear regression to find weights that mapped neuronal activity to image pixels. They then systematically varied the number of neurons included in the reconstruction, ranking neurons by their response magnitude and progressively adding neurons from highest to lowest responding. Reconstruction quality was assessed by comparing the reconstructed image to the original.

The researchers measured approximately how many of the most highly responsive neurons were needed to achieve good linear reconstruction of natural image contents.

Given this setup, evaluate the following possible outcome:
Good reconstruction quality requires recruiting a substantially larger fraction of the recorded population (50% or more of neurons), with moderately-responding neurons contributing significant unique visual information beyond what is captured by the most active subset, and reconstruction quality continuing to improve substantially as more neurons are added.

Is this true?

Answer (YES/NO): NO